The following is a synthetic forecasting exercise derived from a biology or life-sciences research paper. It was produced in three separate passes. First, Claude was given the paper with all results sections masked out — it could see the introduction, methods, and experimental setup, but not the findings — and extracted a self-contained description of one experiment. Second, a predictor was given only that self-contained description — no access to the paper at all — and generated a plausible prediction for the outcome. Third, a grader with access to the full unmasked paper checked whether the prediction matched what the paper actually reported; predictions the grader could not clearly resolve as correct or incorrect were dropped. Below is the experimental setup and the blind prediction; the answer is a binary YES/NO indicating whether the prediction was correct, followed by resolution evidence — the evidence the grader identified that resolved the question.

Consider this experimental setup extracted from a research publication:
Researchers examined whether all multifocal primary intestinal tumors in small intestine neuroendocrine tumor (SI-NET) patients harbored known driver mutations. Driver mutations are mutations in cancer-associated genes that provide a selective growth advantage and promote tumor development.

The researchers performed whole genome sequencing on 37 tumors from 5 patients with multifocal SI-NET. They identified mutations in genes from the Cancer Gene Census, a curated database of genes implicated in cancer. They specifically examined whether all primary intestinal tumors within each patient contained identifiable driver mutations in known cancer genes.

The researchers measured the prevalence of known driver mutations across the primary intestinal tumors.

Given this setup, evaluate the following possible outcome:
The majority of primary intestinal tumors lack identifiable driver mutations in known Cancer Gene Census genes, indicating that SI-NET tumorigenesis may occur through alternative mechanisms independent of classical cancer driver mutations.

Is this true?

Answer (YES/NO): YES